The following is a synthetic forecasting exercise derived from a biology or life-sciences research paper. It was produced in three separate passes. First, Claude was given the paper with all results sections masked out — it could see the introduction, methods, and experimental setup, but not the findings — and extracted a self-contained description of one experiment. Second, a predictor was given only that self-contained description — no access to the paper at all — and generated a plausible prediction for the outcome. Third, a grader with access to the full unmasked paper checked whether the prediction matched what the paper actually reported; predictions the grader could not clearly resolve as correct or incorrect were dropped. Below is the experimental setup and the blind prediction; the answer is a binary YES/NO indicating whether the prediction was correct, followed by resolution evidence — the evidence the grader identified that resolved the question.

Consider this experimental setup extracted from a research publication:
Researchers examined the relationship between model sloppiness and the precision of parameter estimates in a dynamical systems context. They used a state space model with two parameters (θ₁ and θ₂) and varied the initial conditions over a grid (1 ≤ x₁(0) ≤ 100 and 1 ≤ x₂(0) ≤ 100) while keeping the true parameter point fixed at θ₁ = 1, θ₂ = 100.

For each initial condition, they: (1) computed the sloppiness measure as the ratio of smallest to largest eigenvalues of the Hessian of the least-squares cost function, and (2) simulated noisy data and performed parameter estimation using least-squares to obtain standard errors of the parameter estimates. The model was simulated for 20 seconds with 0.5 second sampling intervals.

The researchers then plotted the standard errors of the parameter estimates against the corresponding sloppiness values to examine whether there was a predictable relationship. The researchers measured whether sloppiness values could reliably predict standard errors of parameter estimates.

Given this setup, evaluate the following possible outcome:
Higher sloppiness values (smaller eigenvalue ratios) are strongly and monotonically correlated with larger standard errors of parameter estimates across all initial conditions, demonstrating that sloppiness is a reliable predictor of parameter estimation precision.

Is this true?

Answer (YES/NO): NO